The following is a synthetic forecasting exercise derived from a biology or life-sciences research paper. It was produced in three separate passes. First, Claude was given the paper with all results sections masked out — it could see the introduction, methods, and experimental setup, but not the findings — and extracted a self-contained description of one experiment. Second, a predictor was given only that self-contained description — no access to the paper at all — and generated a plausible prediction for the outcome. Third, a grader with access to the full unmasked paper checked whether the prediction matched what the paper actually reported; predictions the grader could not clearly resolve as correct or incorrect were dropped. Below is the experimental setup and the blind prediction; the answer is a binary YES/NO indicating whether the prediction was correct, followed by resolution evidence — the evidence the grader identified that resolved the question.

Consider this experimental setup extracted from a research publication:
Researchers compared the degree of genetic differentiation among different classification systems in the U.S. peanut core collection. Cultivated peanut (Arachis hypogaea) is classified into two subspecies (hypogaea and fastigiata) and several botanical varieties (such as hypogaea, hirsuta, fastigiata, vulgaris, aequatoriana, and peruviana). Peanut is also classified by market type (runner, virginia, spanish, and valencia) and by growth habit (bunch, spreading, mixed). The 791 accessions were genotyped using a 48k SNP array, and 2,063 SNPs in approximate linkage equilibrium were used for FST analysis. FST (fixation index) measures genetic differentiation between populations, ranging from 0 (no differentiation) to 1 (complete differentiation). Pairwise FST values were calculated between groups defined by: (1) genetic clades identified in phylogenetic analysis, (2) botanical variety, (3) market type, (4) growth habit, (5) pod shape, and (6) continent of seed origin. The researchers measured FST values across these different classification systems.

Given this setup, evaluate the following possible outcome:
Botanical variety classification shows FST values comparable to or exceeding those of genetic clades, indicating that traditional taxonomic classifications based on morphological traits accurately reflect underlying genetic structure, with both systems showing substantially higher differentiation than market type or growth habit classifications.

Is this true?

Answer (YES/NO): NO